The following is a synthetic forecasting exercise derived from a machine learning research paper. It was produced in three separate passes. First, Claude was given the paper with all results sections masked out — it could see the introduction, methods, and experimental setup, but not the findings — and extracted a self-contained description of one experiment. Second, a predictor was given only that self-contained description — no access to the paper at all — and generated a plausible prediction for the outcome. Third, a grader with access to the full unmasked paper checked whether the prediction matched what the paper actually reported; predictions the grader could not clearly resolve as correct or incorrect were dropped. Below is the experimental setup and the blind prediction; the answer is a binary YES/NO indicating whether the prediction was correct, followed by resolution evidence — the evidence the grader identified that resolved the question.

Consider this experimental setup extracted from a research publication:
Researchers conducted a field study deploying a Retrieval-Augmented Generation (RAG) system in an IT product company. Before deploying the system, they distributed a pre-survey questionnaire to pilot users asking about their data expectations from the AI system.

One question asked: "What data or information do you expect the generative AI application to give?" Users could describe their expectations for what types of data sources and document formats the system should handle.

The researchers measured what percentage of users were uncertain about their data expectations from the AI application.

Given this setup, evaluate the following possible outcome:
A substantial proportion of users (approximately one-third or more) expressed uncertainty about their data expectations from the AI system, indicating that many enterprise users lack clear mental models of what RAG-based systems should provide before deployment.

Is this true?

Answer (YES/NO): NO